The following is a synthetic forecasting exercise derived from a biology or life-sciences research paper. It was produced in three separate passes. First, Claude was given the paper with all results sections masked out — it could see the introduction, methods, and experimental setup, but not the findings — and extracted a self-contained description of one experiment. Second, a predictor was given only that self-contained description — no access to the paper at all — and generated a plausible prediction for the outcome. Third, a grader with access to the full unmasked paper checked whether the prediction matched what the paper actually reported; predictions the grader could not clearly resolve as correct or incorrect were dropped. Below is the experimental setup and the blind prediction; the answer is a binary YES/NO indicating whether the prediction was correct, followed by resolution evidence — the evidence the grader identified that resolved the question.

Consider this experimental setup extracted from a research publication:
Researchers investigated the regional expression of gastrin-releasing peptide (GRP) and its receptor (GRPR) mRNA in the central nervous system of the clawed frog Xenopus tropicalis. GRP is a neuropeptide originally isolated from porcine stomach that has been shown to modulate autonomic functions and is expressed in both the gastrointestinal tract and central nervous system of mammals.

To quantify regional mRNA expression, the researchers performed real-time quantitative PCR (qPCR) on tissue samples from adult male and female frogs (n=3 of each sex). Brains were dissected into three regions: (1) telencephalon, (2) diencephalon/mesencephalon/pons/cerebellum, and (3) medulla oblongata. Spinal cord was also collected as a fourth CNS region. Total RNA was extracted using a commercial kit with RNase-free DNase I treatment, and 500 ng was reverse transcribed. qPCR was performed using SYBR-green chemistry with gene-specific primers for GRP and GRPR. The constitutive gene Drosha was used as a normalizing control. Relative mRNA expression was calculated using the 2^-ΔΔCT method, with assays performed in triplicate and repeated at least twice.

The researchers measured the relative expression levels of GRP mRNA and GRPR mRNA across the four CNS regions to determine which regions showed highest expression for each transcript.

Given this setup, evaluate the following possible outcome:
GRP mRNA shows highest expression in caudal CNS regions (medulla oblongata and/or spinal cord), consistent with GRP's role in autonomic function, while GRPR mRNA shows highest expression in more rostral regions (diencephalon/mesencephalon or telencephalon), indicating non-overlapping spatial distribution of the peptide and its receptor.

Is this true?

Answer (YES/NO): NO